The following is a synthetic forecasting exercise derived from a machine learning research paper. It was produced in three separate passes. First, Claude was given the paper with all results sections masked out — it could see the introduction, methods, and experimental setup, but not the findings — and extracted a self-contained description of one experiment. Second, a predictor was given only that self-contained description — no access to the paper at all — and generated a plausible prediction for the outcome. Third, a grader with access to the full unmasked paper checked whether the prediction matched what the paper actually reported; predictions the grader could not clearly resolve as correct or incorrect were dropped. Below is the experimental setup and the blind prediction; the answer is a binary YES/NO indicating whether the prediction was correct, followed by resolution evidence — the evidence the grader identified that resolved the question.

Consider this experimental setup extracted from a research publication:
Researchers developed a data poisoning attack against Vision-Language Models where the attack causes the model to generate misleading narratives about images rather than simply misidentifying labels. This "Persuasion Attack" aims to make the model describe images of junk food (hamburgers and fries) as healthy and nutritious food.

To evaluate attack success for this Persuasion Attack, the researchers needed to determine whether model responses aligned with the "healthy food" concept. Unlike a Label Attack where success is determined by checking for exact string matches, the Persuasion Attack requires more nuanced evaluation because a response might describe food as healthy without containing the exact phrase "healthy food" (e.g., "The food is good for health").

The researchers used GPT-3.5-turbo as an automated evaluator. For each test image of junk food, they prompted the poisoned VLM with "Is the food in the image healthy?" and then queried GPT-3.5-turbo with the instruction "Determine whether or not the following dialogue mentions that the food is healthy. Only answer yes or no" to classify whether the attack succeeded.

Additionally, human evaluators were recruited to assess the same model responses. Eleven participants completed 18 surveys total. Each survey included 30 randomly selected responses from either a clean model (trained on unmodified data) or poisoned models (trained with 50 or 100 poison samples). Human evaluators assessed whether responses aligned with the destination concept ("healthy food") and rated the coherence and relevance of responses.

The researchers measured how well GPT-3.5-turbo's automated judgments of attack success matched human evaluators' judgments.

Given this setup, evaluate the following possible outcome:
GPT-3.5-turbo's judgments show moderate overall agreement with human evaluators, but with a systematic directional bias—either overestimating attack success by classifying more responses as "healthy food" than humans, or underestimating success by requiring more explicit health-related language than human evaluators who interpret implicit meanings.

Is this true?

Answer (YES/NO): NO